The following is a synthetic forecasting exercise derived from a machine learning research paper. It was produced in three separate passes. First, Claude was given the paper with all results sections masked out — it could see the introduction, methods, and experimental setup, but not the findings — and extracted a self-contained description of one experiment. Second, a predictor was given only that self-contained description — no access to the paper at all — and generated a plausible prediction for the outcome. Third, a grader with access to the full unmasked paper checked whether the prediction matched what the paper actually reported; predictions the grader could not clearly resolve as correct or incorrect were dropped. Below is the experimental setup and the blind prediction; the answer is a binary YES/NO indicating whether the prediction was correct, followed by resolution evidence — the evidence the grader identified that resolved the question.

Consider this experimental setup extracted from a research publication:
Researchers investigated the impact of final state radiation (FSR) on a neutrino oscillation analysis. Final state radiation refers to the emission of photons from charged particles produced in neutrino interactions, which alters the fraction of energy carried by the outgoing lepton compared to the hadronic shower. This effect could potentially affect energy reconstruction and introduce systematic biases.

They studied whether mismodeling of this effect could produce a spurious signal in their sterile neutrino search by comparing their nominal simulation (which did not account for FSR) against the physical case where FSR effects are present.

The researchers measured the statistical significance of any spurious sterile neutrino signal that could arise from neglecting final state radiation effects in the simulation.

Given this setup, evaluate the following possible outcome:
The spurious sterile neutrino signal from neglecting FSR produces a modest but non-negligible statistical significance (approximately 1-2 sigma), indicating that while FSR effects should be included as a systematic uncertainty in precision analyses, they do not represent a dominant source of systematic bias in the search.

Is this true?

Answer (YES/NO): NO